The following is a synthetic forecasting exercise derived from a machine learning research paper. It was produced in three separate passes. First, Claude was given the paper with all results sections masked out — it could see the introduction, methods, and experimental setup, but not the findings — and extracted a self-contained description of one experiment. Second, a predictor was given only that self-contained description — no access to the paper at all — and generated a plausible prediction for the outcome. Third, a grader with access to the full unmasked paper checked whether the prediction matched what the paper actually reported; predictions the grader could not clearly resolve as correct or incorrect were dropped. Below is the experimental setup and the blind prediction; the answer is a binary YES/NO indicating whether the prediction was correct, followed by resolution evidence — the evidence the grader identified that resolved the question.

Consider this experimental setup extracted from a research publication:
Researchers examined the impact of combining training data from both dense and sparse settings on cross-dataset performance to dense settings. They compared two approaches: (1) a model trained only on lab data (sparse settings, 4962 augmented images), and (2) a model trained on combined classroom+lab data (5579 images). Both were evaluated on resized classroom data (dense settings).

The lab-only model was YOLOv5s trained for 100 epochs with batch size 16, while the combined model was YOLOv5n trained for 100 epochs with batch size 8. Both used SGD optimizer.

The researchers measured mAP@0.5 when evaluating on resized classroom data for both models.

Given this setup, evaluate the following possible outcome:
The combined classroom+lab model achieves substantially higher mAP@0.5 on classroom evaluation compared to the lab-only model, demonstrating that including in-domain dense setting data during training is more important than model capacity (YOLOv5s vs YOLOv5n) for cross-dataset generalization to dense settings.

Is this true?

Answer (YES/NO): YES